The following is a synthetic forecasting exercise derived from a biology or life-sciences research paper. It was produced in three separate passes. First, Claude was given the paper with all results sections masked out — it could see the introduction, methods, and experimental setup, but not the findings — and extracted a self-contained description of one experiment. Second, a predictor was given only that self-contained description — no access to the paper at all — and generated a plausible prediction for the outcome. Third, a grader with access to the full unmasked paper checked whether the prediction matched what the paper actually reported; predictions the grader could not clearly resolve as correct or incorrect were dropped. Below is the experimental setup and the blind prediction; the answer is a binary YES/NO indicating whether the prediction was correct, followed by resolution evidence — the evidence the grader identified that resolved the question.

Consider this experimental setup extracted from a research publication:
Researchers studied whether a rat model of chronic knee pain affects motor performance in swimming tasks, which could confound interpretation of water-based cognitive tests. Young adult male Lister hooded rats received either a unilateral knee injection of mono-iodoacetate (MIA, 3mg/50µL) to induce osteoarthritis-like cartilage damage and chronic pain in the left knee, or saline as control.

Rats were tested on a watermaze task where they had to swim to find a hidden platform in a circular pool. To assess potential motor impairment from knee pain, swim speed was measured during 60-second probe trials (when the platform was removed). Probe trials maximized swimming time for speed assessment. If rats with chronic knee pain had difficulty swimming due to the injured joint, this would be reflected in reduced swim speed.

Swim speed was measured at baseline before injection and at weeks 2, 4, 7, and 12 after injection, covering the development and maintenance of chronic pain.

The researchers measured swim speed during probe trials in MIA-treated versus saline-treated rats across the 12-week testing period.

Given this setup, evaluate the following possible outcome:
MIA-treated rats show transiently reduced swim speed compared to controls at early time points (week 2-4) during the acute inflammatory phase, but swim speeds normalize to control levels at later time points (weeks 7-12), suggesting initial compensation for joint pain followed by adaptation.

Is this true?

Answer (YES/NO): NO